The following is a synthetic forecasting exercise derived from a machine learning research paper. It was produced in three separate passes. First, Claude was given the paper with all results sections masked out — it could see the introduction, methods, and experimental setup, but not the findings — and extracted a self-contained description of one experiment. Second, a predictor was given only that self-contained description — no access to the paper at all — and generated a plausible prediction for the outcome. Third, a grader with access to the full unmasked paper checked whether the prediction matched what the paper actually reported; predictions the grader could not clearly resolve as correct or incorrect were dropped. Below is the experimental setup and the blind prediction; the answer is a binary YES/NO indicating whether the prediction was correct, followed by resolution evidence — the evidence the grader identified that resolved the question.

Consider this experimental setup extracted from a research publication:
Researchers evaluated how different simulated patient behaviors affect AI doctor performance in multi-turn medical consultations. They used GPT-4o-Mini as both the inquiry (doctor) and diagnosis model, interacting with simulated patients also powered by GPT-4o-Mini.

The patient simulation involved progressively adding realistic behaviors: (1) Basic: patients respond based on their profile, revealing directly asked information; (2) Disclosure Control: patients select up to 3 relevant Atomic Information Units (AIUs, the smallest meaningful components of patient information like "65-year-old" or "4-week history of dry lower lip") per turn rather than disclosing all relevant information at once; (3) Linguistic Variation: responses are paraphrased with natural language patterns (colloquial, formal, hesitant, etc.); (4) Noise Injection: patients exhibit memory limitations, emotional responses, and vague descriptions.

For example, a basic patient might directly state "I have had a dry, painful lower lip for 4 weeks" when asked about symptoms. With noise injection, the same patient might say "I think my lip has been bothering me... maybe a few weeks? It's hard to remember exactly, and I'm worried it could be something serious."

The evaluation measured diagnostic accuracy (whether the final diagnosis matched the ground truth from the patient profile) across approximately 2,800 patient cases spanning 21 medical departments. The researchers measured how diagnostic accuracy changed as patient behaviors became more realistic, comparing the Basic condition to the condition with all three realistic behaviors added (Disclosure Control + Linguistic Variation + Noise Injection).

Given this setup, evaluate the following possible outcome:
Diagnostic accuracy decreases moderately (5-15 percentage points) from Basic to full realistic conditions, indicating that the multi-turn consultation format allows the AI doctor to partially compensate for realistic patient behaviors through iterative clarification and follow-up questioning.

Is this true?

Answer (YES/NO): YES